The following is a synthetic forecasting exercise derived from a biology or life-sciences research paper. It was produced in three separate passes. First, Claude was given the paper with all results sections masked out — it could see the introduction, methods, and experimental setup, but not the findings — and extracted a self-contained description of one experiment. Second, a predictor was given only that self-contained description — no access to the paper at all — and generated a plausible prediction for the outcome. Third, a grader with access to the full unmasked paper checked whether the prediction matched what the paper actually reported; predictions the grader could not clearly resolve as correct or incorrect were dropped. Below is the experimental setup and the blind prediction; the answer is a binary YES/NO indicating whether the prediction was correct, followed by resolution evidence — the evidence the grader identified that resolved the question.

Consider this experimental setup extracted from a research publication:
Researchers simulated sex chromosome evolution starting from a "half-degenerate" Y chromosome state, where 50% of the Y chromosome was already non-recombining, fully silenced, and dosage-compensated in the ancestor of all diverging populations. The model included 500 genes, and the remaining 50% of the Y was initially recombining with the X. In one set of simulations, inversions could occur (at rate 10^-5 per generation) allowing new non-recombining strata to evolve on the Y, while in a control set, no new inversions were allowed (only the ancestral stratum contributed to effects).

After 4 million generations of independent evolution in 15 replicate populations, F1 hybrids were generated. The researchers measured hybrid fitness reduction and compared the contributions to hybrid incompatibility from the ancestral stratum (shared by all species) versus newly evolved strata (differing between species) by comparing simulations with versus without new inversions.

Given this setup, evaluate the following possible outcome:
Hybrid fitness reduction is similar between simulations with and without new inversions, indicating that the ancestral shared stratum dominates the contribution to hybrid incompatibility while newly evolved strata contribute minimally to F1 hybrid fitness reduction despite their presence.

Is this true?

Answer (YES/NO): NO